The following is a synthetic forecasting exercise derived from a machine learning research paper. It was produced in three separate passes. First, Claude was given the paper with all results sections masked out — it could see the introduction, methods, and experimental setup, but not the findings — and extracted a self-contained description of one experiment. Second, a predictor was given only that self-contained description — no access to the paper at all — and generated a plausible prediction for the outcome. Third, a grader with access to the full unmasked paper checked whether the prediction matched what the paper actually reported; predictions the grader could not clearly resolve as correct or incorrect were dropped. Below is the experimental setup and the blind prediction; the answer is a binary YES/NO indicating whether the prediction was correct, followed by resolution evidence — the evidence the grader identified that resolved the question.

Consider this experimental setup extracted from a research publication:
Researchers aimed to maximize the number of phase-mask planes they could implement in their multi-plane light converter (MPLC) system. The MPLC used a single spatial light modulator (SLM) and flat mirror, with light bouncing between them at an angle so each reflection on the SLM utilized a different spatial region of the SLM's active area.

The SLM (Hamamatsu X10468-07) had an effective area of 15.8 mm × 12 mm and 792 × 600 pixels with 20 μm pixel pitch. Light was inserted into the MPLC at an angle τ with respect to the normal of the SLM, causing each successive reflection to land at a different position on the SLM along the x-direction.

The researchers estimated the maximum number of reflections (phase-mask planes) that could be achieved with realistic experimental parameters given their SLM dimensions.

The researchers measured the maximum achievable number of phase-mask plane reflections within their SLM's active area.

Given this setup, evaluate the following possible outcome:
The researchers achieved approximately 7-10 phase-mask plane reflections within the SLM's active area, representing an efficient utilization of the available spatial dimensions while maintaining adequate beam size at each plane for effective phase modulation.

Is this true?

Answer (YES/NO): YES